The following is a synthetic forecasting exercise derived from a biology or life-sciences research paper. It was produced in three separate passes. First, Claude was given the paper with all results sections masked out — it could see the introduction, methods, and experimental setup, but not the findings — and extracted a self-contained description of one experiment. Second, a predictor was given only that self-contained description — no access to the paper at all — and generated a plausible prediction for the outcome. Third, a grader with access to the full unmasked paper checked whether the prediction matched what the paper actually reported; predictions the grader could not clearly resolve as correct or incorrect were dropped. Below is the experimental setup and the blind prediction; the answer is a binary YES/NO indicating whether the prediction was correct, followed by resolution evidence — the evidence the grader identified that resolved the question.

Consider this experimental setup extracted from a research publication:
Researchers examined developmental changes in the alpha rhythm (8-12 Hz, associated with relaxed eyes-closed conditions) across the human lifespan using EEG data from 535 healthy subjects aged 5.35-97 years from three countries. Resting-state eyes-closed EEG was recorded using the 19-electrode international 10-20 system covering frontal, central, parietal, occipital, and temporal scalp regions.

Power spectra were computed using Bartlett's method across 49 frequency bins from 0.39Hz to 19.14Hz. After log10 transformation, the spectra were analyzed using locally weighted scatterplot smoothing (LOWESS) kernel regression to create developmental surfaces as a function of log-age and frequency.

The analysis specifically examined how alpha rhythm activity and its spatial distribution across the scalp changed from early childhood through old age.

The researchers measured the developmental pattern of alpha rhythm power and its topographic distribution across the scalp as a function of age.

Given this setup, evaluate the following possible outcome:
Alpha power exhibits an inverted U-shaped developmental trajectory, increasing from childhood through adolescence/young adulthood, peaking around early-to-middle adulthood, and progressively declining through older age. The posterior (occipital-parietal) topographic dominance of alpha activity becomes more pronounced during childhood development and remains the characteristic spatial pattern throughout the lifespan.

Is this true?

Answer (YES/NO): NO